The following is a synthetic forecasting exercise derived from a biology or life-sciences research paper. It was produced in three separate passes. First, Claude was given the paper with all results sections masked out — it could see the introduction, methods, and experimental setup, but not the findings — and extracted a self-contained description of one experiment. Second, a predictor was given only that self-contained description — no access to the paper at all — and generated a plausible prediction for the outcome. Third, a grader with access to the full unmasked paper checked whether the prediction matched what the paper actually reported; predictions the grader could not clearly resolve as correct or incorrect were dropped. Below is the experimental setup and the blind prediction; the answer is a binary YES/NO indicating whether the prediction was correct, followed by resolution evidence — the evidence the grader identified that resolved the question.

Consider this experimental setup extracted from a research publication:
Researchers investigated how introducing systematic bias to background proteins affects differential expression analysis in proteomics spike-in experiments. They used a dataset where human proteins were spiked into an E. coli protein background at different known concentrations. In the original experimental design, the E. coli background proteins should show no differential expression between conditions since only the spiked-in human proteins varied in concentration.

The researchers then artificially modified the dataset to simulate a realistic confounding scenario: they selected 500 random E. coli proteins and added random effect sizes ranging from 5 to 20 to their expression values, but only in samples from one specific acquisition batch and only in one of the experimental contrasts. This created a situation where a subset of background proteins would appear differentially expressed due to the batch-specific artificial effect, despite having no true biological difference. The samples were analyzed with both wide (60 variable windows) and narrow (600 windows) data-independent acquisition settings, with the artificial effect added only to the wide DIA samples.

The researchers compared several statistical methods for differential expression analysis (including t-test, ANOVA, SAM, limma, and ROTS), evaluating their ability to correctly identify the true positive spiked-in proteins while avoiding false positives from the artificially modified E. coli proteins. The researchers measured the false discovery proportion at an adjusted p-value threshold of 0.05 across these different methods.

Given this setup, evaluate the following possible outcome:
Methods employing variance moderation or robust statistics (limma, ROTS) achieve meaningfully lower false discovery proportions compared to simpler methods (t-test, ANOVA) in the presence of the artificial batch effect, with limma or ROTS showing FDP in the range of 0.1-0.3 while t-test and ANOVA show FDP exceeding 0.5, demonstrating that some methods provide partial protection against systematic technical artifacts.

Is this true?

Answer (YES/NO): NO